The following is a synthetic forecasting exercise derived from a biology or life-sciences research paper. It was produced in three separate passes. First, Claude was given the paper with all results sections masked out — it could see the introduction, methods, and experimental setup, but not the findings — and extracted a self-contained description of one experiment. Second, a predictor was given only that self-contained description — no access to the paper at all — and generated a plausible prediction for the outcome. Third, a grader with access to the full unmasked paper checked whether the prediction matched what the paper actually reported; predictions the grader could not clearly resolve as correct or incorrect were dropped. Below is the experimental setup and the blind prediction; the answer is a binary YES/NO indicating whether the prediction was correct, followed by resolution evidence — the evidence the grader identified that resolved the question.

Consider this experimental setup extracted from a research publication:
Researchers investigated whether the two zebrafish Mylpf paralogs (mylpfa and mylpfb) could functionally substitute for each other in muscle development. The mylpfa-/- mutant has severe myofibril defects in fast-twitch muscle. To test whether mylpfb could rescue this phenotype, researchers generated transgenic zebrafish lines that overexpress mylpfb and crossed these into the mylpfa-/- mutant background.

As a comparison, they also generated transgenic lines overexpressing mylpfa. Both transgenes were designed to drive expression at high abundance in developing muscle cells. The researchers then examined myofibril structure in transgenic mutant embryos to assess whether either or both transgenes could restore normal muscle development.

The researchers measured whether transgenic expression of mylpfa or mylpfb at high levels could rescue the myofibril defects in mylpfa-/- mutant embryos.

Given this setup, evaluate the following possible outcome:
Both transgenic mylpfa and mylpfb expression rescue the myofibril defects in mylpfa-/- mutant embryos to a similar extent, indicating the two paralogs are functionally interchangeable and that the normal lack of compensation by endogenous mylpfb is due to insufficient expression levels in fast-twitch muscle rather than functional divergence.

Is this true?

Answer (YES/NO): YES